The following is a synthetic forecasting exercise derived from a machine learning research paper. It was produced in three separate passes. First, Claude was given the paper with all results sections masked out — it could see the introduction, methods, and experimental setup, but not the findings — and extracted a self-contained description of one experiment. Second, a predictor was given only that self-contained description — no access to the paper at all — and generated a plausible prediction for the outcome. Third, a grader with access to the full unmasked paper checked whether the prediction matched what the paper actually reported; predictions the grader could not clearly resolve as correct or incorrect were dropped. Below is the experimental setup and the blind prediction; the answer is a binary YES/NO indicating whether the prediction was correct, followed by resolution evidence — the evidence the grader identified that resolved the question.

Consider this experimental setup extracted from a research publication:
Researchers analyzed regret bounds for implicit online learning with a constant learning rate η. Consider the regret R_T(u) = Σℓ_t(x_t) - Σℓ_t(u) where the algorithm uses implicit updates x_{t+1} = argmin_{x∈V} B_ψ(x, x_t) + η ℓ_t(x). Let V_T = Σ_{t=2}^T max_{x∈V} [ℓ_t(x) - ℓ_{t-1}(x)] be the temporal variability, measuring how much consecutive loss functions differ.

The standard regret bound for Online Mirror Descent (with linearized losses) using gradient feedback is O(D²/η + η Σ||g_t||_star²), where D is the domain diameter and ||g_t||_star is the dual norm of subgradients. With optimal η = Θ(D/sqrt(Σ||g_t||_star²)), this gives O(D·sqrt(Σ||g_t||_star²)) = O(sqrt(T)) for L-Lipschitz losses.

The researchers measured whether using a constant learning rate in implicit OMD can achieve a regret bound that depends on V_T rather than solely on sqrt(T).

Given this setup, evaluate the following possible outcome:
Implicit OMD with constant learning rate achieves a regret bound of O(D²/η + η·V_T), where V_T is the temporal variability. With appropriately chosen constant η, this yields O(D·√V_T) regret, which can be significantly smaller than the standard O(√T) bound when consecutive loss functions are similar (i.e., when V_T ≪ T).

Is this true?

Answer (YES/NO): NO